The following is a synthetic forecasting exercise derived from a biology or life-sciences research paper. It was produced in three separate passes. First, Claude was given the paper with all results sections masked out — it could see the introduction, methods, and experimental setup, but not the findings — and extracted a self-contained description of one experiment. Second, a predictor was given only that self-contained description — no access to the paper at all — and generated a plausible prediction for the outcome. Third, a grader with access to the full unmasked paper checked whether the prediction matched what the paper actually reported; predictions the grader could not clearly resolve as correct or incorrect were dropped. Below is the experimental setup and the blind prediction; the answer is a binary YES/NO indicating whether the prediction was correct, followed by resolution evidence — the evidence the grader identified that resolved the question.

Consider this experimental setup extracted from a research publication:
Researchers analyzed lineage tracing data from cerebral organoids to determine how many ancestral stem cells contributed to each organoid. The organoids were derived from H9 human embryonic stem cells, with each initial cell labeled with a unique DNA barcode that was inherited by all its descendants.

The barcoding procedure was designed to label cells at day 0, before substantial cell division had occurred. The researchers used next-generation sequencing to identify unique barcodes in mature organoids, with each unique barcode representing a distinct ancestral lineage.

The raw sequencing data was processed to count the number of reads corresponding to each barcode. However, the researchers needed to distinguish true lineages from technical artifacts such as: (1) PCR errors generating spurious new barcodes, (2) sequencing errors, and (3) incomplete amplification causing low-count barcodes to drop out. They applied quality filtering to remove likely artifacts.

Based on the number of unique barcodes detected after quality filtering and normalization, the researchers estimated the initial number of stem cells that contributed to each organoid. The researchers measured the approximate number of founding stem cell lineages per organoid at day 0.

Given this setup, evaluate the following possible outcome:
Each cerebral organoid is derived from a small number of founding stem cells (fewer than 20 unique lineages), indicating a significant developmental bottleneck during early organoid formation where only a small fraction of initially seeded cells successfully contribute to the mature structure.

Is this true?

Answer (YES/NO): NO